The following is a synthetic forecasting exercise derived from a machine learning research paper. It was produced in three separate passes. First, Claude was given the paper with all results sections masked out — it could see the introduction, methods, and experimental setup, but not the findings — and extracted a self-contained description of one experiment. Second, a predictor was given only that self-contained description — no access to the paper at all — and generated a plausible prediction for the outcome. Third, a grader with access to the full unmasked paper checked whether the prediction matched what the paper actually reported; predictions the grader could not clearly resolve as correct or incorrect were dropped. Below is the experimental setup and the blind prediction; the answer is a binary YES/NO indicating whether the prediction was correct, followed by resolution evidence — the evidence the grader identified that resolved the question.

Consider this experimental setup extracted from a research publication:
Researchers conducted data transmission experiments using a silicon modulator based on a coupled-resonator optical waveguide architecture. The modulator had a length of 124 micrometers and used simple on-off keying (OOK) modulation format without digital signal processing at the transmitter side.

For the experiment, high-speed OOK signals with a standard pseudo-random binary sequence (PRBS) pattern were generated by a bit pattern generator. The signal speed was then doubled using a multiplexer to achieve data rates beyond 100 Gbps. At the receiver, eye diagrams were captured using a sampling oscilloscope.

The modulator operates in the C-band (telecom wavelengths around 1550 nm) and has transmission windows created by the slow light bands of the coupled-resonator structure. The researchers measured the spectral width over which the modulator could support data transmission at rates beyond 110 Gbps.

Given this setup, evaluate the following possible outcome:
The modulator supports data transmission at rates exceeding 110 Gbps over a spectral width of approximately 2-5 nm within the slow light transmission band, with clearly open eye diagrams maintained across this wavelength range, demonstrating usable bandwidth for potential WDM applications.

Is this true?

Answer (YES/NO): NO